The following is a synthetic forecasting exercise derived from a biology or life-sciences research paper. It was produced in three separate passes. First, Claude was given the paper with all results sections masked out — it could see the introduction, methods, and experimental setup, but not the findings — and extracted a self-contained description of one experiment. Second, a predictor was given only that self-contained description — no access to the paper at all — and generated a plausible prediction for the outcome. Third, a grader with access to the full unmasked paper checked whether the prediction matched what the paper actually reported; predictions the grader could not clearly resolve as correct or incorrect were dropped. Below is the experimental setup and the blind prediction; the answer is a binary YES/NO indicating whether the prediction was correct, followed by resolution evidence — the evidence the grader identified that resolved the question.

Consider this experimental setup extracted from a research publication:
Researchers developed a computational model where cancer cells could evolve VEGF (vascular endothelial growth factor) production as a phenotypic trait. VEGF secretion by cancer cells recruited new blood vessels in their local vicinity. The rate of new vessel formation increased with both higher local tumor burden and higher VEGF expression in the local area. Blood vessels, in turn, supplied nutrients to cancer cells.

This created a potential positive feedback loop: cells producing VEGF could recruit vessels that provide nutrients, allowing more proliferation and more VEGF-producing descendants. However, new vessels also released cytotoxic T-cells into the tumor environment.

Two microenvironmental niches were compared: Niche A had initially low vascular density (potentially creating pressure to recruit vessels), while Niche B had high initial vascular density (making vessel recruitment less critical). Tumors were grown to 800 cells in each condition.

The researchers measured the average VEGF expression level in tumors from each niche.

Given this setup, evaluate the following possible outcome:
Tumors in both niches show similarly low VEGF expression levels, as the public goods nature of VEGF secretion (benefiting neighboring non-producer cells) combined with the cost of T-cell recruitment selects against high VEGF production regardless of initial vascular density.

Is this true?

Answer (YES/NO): NO